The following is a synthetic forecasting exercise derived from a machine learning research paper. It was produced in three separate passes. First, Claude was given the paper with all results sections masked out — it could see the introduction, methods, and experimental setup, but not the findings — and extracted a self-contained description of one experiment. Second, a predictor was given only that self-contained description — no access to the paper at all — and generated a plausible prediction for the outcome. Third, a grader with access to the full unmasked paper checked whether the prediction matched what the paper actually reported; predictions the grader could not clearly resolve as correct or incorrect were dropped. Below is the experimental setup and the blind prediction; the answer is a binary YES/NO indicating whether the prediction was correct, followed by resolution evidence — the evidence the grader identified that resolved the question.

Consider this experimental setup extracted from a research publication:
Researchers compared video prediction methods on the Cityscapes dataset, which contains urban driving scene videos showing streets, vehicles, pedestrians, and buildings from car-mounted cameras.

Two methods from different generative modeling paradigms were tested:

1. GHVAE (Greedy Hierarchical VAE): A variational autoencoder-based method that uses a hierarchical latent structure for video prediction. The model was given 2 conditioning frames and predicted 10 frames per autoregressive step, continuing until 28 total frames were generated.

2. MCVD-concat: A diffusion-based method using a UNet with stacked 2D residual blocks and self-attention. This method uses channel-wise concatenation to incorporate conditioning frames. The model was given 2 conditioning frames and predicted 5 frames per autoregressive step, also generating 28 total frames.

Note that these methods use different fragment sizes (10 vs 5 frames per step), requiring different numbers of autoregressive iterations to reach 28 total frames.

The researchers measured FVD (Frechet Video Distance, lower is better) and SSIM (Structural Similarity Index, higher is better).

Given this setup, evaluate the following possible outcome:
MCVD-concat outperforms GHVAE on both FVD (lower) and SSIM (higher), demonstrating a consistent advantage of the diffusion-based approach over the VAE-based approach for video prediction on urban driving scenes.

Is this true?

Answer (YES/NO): NO